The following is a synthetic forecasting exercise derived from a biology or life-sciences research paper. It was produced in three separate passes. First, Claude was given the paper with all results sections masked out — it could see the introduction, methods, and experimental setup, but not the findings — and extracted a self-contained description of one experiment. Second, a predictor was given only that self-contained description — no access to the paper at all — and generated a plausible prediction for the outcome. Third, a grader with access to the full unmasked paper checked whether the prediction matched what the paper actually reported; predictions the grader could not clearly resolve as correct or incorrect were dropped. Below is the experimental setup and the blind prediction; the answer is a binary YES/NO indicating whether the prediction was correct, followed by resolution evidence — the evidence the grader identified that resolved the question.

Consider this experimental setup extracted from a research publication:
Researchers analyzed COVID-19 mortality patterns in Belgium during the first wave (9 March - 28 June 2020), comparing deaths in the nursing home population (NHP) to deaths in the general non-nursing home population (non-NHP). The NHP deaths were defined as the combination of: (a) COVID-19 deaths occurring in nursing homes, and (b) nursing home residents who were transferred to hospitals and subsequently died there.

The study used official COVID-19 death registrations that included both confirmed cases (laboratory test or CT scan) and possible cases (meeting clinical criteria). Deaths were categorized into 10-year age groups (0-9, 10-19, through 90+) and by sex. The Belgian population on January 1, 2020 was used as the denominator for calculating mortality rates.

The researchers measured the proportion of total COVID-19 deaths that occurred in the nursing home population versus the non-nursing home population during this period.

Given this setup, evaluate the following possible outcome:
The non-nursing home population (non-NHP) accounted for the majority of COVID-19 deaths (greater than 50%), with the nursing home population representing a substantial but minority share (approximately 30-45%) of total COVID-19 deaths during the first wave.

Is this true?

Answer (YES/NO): NO